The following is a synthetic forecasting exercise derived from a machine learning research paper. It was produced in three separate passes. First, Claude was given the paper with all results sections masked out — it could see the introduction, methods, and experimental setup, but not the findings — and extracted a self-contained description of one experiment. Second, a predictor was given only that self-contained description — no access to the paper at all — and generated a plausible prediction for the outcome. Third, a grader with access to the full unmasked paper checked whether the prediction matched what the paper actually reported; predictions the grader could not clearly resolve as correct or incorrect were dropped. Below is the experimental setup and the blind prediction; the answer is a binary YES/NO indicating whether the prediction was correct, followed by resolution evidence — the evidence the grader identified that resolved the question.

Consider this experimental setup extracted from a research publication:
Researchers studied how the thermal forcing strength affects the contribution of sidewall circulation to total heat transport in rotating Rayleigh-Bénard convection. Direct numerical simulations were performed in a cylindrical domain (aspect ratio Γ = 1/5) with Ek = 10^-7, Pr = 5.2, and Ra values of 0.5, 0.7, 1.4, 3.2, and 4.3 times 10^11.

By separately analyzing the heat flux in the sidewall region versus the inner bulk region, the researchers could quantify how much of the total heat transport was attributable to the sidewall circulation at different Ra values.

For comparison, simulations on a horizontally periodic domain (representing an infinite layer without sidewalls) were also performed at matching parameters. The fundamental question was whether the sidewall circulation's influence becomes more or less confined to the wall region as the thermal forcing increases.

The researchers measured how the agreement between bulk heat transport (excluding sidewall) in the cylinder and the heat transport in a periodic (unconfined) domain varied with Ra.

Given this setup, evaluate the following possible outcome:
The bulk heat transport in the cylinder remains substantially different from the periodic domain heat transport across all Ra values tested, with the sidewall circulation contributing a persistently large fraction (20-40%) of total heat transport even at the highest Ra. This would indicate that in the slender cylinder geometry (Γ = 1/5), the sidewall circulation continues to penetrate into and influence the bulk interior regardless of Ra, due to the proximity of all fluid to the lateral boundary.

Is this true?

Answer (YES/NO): NO